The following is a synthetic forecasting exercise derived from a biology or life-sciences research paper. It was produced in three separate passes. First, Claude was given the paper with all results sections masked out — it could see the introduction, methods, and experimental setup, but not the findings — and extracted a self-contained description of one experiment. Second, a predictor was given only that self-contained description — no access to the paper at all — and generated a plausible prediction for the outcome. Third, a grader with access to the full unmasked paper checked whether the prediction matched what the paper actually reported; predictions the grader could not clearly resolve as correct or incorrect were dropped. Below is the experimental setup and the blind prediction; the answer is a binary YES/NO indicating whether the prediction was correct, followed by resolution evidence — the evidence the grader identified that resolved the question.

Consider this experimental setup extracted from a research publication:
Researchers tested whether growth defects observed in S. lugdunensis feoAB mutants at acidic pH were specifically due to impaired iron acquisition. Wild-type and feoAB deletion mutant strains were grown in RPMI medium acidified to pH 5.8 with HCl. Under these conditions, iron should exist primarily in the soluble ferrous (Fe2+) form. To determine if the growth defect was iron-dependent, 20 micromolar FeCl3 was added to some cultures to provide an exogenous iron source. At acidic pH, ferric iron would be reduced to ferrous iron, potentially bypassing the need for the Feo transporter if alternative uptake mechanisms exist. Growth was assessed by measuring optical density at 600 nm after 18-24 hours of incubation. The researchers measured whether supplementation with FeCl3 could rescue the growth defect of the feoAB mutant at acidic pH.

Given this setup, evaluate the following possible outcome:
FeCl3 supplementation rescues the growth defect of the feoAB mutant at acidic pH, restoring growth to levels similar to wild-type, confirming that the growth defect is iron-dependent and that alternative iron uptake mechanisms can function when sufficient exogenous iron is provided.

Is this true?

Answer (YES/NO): YES